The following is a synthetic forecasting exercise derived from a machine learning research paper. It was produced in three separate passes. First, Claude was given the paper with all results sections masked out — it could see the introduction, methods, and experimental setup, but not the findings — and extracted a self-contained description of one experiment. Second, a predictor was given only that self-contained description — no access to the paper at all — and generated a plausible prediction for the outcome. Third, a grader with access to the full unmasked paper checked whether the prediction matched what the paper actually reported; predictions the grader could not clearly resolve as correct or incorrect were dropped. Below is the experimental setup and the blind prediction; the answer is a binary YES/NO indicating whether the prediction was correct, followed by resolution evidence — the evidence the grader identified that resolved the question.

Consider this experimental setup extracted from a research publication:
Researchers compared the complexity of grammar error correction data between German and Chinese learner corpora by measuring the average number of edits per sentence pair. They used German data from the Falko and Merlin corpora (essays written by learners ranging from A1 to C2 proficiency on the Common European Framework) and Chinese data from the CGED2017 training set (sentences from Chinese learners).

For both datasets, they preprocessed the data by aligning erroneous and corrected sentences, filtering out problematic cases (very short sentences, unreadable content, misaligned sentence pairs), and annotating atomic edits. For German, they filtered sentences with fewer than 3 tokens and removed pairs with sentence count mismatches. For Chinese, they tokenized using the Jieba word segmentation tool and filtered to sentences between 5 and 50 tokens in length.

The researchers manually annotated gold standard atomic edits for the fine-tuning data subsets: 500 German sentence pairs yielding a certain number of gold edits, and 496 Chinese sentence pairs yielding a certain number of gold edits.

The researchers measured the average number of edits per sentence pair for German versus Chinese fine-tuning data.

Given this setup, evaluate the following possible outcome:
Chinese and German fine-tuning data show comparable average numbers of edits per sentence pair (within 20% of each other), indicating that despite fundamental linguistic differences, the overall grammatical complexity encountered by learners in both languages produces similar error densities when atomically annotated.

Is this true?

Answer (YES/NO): NO